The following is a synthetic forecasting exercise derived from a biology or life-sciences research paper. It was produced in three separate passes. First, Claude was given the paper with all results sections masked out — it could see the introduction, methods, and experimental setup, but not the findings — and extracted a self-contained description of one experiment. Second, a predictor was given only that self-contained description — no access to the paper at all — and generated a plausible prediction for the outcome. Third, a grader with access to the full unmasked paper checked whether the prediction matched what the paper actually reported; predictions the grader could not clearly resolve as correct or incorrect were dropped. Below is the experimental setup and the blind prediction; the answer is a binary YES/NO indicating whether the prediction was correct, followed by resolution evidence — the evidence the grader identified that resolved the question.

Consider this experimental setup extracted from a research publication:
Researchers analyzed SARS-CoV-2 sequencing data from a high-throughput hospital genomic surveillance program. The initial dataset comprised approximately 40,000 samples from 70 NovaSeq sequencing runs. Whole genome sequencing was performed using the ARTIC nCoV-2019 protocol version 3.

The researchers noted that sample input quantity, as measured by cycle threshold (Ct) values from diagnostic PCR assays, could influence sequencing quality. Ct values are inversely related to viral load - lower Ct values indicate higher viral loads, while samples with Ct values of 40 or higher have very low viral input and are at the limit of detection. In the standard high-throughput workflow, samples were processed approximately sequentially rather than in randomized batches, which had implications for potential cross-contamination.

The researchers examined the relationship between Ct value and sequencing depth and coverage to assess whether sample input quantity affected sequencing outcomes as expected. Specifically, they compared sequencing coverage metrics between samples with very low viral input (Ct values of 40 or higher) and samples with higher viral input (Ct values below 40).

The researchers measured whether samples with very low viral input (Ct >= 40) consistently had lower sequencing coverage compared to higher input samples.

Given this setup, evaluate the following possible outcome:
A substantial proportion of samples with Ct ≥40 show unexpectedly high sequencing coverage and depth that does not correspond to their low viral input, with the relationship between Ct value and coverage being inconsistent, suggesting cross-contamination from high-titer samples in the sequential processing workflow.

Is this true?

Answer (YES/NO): NO